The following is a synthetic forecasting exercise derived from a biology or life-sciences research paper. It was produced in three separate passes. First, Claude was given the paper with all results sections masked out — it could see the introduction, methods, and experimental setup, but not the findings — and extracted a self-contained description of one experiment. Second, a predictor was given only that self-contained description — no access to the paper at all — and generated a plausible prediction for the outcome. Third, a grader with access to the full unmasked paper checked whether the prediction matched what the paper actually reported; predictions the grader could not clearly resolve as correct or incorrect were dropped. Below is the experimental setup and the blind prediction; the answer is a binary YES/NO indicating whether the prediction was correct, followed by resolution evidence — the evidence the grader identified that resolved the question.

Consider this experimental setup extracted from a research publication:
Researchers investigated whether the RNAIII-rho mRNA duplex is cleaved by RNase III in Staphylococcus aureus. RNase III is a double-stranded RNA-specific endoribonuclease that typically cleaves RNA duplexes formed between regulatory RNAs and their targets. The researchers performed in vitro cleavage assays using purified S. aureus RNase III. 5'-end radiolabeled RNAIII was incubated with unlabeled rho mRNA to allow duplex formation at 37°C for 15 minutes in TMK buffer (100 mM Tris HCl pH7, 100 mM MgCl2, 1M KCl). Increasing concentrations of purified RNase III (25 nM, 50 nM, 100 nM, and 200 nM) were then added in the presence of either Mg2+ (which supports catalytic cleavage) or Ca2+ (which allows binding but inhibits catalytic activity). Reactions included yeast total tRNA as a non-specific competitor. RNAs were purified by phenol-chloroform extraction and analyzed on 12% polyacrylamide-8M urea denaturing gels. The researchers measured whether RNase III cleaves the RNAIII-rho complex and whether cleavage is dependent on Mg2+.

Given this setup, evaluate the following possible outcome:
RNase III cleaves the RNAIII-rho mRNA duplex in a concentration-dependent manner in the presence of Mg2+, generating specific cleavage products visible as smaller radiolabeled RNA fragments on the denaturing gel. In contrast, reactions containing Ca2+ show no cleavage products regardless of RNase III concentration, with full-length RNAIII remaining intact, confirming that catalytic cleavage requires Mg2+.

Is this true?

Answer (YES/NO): YES